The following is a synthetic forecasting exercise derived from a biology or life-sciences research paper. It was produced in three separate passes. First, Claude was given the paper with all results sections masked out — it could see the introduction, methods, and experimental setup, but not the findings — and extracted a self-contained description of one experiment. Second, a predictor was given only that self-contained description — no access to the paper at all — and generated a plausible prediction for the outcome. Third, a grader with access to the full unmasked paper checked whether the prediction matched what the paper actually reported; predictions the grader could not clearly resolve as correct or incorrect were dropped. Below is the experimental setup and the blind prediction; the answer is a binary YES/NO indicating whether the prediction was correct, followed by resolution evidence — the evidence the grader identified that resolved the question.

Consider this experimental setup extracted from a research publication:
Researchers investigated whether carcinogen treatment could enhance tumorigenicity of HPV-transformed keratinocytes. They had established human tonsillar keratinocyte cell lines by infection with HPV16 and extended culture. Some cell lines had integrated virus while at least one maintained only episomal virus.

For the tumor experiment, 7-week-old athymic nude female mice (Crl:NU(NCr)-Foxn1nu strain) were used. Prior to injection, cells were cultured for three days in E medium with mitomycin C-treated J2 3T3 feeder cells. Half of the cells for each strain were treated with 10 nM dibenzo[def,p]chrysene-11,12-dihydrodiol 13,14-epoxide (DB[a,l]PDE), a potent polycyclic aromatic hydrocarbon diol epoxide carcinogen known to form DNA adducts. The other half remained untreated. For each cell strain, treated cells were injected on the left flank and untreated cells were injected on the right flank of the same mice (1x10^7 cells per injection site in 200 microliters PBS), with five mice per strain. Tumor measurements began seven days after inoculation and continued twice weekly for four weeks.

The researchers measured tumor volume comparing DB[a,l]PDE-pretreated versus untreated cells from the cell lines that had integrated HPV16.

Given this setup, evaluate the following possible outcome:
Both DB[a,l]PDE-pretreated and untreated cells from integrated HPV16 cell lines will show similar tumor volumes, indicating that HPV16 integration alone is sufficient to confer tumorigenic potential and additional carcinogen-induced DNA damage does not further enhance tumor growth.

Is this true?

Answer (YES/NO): YES